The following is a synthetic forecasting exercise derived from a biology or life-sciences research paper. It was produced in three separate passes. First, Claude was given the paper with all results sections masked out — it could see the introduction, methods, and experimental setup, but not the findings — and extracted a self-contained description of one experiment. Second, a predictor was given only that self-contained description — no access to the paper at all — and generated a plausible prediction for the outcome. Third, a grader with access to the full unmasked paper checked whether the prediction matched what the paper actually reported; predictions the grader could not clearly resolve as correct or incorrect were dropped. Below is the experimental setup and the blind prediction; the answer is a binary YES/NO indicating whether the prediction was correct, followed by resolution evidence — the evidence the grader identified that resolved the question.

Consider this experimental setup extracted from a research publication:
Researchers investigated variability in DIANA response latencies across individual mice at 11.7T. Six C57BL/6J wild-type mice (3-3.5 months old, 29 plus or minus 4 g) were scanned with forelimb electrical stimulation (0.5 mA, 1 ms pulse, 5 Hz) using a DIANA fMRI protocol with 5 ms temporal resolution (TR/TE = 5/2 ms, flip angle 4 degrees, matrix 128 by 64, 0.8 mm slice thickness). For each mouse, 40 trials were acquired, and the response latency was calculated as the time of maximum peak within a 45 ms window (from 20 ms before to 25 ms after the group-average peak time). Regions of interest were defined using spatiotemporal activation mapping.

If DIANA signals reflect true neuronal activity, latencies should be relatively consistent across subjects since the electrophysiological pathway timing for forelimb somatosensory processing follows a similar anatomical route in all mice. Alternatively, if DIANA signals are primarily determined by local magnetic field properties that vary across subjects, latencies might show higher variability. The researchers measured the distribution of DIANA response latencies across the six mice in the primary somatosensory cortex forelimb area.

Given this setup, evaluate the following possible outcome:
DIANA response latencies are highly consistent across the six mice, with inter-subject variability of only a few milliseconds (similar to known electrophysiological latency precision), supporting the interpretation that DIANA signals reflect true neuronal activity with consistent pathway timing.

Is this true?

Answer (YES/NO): NO